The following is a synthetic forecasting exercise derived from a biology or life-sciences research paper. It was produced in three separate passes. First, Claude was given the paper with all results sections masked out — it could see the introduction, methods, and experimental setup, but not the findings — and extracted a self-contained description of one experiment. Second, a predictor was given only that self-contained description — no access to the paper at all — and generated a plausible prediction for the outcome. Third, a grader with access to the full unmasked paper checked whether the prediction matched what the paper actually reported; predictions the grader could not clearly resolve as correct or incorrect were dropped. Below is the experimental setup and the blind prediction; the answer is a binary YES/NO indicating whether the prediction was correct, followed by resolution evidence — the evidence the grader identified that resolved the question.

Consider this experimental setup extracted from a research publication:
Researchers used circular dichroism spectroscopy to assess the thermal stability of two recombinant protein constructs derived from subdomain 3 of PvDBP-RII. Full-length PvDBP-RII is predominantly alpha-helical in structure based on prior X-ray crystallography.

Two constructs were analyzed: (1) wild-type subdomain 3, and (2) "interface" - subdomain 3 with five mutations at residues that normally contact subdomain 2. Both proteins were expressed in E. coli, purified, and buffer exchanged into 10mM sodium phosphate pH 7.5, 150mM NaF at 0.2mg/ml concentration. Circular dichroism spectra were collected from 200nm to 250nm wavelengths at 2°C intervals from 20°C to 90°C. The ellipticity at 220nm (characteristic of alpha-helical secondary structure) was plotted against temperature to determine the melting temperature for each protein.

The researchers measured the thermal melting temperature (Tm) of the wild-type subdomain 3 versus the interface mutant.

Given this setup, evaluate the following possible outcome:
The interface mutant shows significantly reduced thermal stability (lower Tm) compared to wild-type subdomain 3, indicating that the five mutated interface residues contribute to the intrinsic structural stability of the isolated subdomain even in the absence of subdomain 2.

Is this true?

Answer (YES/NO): NO